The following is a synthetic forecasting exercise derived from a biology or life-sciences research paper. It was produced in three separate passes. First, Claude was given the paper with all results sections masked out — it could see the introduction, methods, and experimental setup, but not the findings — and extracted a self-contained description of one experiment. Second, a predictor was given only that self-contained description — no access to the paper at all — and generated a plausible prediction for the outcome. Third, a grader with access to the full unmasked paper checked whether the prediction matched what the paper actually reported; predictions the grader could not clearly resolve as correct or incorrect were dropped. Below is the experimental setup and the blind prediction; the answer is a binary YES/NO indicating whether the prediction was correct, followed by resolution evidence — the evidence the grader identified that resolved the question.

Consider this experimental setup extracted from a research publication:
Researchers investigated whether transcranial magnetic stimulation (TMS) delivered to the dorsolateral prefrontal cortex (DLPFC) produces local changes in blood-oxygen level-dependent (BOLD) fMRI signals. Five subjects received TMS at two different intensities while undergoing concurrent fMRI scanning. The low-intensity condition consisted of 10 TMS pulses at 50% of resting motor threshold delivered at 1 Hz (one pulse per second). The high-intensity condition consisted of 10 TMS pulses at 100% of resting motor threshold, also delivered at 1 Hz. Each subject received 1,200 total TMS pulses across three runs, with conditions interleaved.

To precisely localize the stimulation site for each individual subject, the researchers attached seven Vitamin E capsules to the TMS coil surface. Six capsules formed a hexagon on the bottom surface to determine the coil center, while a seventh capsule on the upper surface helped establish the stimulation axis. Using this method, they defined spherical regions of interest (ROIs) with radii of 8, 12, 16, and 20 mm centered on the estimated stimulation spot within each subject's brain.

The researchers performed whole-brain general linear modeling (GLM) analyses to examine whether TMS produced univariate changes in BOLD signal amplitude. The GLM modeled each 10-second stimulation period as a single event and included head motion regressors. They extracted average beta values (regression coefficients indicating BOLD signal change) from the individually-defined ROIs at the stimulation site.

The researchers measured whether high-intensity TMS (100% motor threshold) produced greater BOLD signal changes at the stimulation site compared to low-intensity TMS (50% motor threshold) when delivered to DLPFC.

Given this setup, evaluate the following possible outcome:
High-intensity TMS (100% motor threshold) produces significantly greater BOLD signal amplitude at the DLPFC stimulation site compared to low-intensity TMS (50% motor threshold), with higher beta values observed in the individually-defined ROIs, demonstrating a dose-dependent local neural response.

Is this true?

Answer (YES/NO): NO